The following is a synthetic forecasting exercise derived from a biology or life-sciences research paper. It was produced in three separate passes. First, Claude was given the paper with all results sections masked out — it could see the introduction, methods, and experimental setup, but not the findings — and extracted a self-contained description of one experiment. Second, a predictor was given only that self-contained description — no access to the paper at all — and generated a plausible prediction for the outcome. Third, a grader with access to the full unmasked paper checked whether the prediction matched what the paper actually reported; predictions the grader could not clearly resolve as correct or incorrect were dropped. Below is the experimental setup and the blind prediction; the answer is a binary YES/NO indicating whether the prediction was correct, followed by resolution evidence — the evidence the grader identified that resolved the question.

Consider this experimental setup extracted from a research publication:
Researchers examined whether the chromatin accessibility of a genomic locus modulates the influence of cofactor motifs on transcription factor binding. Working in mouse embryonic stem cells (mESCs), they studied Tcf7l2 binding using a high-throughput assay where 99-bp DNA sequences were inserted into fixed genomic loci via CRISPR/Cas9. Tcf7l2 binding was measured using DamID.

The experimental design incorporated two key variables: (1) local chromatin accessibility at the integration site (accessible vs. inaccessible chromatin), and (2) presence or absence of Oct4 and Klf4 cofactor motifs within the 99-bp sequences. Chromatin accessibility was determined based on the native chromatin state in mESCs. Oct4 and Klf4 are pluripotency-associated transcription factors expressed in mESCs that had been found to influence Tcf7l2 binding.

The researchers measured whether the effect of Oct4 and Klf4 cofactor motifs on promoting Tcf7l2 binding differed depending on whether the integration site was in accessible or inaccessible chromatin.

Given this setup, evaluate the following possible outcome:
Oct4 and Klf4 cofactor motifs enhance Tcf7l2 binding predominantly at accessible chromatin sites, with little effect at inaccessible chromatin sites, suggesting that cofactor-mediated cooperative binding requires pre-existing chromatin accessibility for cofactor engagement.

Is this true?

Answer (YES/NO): NO